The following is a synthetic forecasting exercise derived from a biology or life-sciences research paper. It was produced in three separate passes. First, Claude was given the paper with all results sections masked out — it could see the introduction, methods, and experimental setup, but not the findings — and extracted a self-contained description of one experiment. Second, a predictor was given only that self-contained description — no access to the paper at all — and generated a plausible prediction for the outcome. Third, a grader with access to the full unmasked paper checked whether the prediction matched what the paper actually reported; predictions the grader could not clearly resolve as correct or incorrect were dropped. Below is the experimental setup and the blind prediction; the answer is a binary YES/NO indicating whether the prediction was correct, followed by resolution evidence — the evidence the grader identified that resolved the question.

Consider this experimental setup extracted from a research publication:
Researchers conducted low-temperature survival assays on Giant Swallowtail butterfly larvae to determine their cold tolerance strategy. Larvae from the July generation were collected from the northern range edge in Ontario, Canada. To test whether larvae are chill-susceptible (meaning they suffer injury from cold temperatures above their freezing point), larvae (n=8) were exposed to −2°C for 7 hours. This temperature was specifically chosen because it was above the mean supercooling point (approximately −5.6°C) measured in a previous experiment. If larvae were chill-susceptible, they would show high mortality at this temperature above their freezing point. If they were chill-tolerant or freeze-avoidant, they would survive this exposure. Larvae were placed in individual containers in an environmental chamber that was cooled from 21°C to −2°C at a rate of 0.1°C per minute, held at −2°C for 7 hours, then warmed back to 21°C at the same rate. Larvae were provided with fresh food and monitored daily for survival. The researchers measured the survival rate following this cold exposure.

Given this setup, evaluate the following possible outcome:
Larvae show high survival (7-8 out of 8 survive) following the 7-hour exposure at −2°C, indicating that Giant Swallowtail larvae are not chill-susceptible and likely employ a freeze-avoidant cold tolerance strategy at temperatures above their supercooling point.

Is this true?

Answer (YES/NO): YES